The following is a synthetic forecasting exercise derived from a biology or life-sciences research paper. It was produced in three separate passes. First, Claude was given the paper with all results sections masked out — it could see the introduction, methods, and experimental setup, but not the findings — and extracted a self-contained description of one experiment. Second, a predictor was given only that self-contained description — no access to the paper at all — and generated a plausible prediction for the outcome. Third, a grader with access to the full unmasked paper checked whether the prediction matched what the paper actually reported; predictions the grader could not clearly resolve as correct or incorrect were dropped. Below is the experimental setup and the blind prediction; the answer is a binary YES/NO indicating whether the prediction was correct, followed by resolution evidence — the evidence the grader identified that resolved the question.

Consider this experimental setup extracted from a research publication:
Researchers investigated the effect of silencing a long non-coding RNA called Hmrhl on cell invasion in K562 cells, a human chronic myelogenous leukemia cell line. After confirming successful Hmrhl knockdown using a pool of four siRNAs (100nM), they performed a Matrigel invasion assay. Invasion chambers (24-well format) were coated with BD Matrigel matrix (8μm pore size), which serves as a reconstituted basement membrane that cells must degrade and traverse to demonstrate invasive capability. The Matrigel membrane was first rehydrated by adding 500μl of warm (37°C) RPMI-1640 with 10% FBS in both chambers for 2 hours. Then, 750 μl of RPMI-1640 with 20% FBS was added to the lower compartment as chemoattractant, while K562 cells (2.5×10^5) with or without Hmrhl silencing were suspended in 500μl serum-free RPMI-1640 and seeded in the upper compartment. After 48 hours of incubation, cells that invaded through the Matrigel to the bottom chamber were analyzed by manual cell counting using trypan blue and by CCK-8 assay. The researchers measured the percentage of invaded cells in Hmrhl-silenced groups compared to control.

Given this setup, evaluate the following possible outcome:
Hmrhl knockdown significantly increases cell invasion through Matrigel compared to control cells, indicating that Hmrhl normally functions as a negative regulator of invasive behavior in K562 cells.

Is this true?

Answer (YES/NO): NO